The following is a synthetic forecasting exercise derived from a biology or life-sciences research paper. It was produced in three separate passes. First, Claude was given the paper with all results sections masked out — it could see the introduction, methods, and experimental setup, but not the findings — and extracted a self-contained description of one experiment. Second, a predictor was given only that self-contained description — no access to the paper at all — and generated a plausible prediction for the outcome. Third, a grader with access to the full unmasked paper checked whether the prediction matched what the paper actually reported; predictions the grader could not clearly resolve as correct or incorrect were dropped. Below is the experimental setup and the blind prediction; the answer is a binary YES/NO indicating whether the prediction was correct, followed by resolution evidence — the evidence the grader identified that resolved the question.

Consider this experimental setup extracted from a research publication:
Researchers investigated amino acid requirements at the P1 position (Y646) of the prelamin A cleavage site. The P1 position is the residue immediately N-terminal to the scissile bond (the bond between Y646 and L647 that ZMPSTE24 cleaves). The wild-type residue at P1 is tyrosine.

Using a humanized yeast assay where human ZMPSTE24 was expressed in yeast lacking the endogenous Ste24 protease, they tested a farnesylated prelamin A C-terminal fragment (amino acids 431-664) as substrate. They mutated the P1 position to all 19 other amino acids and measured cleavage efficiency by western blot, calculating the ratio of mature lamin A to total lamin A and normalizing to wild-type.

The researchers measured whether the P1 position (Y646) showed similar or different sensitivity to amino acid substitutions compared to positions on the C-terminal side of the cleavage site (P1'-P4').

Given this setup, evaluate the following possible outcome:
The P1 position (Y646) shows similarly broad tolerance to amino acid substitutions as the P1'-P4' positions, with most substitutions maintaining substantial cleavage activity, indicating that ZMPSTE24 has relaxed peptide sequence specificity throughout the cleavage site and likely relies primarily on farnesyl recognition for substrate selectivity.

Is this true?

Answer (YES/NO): NO